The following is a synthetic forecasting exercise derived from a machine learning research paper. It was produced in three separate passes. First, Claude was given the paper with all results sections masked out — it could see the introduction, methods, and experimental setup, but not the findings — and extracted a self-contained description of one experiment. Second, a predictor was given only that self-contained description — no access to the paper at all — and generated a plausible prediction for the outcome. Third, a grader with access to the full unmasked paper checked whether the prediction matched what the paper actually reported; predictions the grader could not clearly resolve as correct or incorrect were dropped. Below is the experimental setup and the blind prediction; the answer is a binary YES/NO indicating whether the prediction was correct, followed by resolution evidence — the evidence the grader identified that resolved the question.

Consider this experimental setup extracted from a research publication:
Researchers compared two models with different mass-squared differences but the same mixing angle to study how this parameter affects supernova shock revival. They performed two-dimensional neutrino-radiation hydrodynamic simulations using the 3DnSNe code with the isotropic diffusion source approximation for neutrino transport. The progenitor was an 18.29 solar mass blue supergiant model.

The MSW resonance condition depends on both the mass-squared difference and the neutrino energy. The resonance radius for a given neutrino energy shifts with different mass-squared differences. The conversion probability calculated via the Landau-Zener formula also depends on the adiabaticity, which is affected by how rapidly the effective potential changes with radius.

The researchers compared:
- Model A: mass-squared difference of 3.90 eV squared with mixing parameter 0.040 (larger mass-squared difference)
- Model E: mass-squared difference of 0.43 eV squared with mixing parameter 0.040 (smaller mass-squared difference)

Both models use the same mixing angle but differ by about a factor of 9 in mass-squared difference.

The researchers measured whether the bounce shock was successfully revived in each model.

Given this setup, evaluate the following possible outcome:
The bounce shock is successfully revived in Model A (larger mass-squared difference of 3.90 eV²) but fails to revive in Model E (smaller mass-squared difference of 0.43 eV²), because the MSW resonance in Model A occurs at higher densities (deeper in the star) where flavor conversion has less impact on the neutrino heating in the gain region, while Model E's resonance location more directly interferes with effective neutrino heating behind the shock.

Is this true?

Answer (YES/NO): NO